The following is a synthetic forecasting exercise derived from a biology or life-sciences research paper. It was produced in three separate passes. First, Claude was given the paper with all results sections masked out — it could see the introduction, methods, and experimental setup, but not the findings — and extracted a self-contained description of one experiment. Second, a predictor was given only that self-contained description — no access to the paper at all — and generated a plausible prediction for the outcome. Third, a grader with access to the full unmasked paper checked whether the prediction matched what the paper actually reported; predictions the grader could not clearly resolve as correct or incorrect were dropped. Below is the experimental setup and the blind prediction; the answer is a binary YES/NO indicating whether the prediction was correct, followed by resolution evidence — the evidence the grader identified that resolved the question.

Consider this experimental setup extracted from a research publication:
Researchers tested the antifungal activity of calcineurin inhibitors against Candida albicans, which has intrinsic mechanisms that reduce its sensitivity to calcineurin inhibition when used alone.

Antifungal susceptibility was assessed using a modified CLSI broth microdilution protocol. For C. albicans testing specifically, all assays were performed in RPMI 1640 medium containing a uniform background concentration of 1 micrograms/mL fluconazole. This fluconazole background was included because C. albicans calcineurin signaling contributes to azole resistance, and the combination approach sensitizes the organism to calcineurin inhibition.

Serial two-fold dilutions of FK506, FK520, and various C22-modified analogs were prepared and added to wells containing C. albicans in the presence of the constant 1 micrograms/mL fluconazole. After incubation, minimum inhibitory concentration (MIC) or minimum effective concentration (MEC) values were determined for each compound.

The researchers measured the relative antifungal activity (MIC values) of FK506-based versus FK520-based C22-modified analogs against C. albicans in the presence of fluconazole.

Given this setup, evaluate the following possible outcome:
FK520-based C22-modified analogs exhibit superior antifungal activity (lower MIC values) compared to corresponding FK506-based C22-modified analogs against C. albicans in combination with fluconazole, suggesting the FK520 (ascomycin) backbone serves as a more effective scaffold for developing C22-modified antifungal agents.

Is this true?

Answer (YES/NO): YES